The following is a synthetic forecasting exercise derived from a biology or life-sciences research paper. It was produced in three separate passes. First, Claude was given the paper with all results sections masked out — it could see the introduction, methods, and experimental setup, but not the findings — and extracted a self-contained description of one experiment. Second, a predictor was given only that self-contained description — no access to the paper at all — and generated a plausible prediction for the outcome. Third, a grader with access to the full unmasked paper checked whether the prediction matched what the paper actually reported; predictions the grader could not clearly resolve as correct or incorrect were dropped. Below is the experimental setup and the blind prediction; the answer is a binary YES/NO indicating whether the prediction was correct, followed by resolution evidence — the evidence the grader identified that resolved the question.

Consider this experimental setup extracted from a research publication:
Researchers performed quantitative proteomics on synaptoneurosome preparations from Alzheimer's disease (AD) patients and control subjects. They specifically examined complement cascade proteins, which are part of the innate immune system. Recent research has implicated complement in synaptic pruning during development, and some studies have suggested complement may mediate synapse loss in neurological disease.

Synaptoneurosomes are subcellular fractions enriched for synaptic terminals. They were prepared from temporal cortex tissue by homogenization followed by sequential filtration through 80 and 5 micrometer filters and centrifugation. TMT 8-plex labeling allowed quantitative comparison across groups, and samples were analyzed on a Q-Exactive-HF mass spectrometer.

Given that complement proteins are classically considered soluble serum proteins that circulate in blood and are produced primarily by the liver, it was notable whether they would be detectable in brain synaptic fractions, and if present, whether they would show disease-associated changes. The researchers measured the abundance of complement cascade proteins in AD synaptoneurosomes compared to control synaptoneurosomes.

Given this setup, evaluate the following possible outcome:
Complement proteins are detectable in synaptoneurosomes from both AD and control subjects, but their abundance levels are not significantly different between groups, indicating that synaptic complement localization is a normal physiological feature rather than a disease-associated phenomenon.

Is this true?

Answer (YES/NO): NO